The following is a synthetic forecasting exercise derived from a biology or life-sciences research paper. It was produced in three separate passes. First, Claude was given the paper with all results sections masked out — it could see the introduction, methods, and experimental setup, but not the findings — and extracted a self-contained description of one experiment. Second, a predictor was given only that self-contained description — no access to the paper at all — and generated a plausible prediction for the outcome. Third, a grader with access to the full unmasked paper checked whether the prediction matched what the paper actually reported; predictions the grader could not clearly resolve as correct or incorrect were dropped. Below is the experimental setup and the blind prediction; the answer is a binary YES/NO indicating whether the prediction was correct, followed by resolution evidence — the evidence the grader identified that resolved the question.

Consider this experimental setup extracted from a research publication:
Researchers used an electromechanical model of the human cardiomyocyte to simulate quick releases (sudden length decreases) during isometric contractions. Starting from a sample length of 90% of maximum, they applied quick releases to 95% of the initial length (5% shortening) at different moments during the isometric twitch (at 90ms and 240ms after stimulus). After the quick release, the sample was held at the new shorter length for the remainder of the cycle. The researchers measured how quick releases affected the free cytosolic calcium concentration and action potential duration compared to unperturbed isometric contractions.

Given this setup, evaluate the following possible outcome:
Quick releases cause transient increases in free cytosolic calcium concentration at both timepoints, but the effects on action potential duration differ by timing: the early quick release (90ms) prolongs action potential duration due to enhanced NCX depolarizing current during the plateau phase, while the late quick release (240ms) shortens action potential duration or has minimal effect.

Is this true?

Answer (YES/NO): NO